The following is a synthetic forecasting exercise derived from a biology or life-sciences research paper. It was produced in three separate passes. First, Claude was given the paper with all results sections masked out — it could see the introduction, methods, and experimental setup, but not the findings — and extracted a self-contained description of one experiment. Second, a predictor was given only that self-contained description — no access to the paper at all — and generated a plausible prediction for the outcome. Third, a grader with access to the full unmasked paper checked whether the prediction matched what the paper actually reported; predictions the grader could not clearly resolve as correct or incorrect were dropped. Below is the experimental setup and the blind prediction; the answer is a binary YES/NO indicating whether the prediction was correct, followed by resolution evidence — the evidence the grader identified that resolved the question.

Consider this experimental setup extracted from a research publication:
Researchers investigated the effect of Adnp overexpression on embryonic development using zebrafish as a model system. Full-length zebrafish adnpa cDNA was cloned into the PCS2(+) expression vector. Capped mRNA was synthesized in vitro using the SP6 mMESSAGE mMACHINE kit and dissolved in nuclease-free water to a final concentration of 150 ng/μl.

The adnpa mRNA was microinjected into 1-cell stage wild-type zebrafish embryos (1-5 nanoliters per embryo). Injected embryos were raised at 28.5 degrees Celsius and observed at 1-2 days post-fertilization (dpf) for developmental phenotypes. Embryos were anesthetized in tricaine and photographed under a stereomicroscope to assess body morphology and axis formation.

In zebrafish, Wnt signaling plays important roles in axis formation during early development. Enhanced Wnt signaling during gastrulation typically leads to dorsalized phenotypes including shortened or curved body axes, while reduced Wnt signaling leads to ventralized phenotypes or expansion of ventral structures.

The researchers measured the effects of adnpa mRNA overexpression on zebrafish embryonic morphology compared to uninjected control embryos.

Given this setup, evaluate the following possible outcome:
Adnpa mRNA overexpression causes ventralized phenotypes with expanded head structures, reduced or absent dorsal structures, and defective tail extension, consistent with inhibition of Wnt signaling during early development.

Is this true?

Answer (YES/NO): NO